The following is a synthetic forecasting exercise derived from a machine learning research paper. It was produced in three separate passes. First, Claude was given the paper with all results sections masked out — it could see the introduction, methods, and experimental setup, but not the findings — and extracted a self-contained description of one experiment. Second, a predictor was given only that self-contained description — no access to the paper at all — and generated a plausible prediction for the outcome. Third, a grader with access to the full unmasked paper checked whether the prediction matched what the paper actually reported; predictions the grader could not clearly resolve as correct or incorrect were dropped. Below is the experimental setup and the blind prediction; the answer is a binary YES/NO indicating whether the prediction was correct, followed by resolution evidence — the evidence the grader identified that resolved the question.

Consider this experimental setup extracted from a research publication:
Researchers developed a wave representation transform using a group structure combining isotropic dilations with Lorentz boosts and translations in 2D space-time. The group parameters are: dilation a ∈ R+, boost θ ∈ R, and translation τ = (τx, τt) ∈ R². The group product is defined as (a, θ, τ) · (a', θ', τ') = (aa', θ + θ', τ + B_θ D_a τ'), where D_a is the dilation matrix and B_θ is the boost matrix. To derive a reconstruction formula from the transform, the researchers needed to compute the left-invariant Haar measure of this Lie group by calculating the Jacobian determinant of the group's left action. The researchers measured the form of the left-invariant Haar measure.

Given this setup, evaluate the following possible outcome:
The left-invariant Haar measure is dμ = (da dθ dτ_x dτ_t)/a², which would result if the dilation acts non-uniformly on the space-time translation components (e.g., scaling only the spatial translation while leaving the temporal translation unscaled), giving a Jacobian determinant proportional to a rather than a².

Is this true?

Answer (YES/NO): NO